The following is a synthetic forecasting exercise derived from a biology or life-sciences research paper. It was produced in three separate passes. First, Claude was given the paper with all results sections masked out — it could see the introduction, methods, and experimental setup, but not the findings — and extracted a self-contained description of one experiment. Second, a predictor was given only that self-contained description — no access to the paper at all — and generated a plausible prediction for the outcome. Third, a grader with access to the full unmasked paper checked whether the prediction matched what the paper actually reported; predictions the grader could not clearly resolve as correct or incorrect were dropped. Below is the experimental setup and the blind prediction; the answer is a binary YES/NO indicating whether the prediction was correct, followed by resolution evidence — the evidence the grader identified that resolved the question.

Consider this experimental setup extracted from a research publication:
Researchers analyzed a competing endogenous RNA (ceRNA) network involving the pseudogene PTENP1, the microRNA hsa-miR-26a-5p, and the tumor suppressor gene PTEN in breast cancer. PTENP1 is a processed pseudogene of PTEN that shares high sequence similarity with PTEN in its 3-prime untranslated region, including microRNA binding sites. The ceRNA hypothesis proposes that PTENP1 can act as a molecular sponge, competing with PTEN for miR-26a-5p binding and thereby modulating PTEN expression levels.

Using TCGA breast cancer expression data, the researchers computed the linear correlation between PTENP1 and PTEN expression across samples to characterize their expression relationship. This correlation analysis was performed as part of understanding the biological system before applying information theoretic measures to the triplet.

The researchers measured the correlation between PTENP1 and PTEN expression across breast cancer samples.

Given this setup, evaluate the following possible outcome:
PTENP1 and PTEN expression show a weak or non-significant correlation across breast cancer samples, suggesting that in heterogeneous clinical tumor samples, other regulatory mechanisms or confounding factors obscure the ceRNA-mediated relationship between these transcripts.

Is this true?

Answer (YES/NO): NO